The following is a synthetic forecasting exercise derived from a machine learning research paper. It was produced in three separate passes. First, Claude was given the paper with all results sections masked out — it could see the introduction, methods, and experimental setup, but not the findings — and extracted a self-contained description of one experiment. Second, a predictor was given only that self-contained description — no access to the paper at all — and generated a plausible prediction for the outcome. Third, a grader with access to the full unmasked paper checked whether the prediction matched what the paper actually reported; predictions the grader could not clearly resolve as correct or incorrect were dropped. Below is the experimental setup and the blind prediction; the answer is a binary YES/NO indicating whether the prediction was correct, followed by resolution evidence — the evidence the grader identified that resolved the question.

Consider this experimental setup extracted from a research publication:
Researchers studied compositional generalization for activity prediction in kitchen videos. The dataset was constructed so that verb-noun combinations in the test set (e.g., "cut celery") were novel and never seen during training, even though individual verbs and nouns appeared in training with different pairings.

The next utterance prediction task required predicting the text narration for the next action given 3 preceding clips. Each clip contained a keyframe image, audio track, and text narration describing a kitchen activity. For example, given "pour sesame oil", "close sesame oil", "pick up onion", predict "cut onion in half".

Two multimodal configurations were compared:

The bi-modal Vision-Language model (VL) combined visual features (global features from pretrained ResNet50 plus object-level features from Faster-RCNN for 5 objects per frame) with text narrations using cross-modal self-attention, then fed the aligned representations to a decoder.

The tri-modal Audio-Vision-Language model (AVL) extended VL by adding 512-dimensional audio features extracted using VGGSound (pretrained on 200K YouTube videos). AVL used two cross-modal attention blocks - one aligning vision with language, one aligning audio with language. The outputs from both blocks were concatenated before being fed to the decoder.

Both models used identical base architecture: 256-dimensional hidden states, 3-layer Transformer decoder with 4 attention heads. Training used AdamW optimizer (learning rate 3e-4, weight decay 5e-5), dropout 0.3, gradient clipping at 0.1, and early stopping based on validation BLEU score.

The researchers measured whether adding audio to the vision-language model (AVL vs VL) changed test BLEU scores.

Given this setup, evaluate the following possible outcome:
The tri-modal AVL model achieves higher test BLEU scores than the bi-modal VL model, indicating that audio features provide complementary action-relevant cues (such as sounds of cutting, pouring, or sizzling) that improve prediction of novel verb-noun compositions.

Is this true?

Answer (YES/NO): YES